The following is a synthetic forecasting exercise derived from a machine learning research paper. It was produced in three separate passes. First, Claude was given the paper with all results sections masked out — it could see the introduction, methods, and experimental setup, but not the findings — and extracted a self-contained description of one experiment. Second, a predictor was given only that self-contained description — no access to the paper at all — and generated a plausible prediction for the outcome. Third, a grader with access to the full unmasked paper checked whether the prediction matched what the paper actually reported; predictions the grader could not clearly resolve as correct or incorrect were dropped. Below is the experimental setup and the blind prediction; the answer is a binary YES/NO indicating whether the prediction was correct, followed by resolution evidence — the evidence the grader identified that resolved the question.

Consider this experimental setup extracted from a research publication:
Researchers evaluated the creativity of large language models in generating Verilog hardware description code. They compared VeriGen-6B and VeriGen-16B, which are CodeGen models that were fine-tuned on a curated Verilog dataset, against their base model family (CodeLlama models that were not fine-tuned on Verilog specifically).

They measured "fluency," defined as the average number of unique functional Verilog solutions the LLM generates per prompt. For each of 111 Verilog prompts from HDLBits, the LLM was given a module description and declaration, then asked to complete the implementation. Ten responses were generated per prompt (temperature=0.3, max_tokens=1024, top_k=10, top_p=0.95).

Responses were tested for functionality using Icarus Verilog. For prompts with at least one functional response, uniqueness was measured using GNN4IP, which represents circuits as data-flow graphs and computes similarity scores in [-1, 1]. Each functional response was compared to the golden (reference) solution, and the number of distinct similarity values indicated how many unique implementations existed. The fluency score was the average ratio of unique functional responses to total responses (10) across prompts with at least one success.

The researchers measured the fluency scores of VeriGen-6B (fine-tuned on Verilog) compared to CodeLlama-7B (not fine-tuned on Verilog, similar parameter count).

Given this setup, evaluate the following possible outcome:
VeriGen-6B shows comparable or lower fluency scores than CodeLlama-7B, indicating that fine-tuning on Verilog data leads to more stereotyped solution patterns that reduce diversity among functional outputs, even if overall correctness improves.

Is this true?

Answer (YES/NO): YES